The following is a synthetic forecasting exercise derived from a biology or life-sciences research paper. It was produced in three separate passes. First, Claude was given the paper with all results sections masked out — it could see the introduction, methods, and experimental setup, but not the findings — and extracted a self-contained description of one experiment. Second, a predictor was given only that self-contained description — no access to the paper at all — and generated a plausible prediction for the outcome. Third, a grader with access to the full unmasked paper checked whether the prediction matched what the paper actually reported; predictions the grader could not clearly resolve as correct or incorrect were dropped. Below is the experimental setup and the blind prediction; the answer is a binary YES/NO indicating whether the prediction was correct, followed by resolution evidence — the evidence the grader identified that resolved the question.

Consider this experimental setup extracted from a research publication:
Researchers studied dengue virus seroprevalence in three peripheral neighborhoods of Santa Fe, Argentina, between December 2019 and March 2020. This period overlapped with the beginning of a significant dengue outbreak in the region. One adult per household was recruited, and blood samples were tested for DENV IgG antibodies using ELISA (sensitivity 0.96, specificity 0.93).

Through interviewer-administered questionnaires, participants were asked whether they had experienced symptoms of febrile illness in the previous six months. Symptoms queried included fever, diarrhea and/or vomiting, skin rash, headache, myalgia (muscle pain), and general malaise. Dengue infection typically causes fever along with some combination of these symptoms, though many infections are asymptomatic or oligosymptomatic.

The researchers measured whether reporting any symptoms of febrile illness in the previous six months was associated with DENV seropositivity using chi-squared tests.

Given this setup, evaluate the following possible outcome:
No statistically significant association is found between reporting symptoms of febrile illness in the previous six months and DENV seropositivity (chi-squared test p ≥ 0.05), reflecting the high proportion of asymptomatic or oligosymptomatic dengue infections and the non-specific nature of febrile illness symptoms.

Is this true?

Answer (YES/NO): YES